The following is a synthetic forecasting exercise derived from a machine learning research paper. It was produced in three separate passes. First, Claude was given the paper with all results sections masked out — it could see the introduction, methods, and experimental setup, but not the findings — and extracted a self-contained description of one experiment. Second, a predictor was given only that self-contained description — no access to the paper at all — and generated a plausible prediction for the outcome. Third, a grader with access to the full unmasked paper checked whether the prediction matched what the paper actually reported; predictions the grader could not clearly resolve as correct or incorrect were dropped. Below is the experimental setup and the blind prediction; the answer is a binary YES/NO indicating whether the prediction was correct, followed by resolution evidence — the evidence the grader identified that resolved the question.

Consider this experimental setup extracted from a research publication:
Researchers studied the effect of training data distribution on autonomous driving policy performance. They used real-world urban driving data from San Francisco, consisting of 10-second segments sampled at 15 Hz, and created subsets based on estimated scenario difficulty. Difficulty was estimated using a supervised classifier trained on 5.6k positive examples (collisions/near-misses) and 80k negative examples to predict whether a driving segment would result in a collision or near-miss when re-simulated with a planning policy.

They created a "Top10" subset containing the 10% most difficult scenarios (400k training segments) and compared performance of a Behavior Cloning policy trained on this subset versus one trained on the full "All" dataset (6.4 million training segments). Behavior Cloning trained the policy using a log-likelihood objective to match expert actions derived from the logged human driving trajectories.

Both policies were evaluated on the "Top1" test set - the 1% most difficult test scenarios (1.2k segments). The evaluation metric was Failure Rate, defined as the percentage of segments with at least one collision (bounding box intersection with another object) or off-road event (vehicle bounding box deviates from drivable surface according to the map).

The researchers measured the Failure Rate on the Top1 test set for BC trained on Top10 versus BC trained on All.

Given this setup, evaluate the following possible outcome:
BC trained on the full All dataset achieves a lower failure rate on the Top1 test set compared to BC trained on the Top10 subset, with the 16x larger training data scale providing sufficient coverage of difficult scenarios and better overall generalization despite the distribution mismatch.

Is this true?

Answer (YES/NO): NO